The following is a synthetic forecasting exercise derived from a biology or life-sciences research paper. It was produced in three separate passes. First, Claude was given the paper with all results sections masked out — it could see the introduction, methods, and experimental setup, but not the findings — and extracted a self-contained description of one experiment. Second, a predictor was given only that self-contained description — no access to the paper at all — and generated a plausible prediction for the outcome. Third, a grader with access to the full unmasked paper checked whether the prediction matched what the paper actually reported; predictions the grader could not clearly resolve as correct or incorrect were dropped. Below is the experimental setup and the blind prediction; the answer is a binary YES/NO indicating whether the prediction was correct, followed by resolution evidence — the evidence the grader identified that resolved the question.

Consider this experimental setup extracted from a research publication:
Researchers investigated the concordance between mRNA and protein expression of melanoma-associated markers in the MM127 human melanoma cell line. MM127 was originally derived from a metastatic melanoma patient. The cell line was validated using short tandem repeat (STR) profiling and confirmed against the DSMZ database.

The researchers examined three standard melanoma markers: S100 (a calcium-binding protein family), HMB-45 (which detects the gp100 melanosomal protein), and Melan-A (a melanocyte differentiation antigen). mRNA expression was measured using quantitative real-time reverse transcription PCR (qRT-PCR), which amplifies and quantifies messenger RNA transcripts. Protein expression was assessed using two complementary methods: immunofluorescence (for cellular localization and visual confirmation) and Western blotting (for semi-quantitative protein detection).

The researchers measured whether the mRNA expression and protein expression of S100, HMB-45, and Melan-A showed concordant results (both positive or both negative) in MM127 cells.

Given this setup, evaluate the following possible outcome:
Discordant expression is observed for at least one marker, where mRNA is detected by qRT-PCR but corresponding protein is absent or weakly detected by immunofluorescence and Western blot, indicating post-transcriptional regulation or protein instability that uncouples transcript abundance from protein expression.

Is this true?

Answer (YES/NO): NO